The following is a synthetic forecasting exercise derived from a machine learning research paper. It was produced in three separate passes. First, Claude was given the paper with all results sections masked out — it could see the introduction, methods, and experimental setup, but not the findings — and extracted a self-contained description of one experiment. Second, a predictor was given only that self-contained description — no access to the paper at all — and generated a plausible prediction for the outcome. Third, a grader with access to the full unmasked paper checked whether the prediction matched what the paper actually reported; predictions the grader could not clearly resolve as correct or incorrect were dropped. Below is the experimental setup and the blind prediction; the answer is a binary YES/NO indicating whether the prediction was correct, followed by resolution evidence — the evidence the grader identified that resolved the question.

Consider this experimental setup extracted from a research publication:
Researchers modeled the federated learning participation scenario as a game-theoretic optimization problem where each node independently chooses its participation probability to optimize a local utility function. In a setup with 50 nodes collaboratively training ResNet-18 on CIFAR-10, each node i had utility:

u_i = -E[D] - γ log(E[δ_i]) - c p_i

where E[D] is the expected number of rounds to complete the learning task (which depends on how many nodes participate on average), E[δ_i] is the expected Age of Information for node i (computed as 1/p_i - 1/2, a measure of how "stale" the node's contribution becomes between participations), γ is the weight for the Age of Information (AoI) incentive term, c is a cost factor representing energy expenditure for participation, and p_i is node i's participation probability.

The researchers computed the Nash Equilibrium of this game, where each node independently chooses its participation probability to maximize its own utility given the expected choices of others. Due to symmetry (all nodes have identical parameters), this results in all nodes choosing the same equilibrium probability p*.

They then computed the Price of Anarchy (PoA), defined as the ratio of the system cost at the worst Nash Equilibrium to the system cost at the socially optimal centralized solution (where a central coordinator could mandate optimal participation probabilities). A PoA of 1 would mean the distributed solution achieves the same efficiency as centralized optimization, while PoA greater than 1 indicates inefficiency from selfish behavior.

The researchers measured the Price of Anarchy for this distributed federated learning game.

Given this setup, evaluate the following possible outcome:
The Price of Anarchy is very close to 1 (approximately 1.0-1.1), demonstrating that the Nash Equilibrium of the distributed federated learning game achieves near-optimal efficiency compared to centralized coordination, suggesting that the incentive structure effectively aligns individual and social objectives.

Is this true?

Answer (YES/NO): NO